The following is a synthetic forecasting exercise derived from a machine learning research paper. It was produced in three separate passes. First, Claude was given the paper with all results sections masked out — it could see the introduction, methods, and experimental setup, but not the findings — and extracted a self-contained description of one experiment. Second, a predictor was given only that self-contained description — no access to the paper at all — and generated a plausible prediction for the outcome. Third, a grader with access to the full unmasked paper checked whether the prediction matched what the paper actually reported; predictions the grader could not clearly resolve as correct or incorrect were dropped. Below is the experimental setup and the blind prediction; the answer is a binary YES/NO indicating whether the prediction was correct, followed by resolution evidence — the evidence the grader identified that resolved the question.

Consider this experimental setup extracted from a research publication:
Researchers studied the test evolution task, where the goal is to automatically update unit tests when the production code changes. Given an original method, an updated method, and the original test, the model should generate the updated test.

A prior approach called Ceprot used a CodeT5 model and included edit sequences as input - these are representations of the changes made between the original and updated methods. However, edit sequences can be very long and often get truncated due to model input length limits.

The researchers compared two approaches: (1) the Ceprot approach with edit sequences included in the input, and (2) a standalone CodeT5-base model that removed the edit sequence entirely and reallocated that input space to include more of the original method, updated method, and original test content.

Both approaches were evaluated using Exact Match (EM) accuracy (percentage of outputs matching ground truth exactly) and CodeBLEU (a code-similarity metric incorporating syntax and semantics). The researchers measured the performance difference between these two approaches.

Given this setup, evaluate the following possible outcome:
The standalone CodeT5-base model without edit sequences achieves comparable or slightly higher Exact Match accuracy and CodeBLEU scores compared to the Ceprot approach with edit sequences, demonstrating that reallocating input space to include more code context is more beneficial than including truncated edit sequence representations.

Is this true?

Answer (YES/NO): NO